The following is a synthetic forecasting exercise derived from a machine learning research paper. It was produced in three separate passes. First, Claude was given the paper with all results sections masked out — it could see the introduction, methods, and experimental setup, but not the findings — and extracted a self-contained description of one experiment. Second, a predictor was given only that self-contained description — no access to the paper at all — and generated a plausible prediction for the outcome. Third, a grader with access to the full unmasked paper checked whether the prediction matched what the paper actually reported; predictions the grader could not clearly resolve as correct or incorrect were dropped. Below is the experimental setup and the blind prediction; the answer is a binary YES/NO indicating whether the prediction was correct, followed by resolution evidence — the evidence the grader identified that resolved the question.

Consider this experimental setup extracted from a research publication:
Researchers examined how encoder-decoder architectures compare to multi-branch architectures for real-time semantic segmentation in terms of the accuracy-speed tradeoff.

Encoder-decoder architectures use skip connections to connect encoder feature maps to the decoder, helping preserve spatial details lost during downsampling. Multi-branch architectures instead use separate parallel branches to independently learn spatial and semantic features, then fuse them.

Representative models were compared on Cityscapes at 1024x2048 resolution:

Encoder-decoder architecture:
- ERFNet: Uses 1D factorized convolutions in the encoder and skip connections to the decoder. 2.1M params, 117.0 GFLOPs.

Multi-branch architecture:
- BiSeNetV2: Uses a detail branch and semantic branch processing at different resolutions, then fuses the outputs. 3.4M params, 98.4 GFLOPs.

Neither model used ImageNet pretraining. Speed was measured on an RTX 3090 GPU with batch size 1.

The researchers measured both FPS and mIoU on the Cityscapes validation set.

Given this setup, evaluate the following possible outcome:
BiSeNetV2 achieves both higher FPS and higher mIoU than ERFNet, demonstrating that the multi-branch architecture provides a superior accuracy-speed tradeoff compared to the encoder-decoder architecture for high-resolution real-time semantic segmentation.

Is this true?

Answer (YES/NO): YES